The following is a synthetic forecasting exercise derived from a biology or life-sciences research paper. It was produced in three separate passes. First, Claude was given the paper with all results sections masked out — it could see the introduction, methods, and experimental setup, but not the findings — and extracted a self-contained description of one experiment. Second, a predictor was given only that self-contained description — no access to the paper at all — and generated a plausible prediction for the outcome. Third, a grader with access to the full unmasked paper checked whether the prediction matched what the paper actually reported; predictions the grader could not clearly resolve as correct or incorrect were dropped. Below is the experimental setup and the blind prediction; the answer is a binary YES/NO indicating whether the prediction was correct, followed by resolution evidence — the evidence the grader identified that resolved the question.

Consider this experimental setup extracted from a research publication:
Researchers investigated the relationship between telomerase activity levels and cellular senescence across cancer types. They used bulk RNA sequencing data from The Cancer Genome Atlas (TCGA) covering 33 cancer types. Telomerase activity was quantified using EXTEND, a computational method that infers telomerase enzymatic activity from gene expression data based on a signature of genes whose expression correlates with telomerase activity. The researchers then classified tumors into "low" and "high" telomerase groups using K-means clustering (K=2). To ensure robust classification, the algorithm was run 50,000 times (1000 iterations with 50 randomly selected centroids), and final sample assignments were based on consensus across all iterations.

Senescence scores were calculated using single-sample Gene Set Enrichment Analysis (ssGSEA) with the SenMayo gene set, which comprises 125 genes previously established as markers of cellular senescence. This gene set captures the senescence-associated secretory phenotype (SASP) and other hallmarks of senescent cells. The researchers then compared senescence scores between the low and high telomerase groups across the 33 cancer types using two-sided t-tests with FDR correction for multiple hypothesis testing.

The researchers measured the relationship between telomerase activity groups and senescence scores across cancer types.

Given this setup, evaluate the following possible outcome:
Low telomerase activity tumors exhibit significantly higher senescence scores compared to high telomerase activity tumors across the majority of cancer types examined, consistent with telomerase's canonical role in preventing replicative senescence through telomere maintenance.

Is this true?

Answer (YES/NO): YES